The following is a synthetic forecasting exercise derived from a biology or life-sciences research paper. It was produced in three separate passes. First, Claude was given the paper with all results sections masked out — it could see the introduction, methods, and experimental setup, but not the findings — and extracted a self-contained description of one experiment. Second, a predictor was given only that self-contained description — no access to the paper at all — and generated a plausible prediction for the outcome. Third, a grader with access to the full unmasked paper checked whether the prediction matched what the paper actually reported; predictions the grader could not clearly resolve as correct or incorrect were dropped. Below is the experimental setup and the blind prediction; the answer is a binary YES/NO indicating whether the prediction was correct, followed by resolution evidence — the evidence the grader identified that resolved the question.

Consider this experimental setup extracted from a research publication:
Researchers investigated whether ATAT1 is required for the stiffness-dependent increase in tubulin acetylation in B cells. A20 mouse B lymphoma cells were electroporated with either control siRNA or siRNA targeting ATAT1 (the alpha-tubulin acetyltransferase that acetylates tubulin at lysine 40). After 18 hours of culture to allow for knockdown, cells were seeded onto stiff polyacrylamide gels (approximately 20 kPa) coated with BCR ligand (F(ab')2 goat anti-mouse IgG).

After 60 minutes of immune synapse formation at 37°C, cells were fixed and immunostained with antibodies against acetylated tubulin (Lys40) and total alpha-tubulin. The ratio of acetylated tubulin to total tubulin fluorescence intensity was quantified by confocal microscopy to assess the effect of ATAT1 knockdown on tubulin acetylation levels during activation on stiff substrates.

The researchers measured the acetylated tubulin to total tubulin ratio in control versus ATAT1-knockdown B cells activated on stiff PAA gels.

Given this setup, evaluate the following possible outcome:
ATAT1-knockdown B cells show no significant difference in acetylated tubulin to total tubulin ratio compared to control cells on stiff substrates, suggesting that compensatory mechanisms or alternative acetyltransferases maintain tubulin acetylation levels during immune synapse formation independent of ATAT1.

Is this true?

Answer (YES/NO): NO